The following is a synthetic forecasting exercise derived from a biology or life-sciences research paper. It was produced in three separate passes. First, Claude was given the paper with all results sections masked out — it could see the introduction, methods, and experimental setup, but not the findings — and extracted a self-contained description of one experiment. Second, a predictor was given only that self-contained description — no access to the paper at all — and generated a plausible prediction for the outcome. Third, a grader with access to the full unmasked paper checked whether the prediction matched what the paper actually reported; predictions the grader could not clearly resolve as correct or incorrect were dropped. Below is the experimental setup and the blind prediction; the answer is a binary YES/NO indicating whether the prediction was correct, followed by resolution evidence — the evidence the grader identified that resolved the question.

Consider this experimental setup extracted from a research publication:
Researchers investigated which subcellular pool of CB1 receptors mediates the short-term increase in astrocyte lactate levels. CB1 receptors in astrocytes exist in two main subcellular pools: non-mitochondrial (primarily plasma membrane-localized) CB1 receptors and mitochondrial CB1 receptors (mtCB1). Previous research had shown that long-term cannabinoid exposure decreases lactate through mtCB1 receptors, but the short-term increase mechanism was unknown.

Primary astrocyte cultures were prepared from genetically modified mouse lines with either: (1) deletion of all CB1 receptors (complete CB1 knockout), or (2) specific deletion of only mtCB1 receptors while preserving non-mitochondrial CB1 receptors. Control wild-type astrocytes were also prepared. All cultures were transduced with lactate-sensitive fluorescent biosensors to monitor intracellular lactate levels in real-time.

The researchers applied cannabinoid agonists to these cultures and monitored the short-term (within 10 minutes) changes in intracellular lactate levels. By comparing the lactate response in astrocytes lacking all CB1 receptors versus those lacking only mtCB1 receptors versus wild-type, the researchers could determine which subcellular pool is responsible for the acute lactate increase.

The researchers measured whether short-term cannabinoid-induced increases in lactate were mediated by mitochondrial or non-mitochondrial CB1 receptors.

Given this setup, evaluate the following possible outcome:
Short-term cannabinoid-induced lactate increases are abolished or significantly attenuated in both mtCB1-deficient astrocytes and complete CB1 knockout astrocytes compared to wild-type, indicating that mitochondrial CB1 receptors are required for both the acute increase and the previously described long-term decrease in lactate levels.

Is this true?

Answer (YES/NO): NO